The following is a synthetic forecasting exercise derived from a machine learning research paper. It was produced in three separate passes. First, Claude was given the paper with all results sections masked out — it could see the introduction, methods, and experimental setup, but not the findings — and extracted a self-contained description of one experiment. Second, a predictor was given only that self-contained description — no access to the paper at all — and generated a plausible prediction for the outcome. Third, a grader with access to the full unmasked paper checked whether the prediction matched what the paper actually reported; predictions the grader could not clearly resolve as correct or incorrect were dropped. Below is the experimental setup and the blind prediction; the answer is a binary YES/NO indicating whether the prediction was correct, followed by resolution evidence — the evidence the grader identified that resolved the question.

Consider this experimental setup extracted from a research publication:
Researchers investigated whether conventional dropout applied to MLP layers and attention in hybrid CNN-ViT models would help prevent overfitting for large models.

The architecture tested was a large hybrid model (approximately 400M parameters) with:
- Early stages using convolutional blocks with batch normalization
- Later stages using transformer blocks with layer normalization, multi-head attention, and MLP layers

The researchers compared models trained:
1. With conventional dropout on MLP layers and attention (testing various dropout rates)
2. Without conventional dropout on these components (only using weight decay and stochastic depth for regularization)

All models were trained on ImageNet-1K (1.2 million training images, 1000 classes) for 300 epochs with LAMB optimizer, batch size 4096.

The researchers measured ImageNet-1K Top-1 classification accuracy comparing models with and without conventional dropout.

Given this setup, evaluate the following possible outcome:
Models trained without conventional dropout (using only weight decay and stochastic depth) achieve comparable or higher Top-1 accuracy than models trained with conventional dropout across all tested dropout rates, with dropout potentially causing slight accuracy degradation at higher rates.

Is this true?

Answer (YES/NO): YES